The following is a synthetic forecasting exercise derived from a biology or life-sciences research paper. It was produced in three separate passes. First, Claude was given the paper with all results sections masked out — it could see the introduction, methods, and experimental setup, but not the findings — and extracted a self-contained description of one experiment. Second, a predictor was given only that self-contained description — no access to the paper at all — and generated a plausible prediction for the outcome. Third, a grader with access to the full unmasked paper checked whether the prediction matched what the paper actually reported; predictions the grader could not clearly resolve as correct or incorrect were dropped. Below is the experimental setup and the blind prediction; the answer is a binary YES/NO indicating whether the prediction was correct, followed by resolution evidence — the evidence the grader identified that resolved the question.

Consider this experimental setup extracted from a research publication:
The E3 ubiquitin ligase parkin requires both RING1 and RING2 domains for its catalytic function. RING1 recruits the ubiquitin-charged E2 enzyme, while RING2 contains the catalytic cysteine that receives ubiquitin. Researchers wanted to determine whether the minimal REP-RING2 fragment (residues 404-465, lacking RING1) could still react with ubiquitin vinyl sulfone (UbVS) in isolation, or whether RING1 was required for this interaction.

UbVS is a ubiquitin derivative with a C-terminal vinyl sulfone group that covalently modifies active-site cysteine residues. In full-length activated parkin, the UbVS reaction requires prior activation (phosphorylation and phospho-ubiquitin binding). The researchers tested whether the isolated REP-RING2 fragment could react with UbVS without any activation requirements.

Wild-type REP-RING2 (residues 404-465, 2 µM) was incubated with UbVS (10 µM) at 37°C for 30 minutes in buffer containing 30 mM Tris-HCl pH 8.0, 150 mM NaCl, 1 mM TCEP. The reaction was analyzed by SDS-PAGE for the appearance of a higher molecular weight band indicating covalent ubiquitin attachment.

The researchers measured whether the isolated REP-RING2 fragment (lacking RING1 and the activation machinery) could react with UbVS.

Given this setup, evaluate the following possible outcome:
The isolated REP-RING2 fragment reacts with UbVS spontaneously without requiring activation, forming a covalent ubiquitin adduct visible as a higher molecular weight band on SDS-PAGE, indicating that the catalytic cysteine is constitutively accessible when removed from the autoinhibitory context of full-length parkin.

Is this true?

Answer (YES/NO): YES